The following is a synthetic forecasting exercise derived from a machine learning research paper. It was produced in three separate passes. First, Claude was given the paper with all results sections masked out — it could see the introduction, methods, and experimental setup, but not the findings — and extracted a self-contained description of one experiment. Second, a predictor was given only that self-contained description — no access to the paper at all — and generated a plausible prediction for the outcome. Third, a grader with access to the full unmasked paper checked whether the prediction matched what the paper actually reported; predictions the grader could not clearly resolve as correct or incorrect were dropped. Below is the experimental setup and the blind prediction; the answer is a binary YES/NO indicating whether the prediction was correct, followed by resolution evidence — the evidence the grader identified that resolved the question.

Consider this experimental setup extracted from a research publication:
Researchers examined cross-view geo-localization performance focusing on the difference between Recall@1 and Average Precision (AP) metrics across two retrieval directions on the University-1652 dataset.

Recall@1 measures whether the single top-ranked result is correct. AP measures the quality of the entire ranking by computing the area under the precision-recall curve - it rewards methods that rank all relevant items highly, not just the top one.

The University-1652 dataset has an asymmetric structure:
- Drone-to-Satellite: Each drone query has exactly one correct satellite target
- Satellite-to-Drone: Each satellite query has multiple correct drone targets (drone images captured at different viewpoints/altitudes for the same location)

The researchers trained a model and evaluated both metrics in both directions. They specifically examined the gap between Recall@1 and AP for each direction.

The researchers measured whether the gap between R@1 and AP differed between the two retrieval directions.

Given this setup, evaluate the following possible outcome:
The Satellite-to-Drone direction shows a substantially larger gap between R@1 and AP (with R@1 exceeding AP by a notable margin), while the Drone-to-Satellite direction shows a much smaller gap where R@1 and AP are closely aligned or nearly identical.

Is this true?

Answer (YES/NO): YES